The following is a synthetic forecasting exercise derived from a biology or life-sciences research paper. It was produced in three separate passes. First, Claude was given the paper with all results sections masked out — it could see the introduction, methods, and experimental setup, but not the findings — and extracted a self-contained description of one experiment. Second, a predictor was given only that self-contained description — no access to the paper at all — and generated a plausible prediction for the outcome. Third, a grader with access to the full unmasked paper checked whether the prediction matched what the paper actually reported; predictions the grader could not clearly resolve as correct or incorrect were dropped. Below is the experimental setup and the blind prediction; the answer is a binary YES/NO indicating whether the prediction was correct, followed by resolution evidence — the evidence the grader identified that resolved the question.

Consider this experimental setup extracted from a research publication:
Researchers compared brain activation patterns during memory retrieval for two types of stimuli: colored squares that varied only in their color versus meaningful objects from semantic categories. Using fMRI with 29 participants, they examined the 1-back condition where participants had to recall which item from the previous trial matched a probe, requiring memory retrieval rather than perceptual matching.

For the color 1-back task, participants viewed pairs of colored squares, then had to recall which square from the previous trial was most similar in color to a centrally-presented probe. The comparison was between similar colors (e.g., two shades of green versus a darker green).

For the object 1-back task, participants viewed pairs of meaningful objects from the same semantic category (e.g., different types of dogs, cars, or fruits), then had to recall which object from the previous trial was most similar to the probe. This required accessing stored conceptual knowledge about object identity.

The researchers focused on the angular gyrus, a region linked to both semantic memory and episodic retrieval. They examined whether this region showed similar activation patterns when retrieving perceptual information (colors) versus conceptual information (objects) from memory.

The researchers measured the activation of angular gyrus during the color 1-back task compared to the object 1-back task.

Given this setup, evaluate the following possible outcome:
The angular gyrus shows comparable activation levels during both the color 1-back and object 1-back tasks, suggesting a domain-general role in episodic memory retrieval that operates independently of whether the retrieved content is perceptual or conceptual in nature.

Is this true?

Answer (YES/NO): NO